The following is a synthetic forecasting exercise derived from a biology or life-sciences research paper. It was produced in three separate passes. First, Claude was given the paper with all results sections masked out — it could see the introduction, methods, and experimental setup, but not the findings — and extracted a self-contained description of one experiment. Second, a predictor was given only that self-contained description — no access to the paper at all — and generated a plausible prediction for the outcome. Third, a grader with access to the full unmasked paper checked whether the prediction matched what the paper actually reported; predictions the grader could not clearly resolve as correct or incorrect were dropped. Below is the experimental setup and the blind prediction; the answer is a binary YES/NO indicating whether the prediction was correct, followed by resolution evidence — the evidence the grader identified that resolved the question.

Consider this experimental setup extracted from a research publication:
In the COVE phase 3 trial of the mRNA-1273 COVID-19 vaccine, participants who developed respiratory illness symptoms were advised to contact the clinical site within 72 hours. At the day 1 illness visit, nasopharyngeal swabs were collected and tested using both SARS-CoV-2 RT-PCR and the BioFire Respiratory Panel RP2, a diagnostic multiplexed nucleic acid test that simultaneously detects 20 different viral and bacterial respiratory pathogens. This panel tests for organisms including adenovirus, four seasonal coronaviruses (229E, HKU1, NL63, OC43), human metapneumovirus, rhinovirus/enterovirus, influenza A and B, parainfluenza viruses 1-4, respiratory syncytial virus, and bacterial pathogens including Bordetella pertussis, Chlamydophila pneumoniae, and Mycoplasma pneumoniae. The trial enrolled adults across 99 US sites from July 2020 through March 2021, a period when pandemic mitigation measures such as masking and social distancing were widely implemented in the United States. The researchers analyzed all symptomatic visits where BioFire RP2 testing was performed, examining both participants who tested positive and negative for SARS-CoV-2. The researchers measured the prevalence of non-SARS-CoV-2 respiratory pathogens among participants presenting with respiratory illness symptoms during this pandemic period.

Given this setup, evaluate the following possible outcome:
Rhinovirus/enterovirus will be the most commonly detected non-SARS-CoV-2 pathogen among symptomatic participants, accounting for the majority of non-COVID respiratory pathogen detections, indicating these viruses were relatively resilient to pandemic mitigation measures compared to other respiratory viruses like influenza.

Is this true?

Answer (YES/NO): YES